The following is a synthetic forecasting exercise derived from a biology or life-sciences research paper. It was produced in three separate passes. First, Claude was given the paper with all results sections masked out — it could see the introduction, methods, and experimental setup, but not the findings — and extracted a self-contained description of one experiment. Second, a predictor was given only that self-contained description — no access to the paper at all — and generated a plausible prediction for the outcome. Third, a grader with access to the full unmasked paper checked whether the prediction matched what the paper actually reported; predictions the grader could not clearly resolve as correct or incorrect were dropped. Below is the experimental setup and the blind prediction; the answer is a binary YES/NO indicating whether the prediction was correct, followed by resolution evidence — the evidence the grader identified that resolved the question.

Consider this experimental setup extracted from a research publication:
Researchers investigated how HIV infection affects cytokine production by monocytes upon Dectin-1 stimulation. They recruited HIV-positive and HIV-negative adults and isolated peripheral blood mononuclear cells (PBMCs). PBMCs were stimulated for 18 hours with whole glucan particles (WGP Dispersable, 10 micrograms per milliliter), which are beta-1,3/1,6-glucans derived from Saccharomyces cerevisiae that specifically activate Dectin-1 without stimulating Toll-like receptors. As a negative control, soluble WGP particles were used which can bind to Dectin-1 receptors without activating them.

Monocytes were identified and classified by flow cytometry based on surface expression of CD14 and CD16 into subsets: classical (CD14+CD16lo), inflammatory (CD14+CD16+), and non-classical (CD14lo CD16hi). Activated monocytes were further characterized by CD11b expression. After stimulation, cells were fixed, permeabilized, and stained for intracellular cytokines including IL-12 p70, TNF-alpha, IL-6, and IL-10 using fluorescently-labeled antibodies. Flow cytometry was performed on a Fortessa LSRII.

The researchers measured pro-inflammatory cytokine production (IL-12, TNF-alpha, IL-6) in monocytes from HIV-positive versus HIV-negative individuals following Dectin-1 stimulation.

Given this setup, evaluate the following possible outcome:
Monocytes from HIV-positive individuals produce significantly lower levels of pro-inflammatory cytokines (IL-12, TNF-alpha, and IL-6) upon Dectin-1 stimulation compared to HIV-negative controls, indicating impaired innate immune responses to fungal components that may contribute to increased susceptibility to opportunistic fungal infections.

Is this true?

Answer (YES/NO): NO